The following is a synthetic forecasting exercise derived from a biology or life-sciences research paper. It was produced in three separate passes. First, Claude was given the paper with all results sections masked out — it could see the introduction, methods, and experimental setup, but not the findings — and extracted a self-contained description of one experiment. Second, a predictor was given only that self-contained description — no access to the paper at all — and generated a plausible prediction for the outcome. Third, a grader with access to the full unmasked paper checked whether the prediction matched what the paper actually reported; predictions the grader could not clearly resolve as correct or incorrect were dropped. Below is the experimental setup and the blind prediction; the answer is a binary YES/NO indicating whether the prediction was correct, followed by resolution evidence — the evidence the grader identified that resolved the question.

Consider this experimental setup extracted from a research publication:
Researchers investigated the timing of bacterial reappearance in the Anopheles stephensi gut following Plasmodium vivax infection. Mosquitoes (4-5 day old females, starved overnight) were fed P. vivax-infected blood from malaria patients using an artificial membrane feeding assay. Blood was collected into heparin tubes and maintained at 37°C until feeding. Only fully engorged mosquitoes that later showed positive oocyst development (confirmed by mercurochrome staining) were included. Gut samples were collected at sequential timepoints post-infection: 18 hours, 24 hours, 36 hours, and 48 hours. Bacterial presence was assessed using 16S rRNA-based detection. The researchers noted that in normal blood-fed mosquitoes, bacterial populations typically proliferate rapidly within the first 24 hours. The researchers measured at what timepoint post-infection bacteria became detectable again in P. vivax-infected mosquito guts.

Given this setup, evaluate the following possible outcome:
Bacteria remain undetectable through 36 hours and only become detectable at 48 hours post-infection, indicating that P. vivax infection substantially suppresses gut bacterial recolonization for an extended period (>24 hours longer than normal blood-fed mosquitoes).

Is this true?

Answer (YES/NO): YES